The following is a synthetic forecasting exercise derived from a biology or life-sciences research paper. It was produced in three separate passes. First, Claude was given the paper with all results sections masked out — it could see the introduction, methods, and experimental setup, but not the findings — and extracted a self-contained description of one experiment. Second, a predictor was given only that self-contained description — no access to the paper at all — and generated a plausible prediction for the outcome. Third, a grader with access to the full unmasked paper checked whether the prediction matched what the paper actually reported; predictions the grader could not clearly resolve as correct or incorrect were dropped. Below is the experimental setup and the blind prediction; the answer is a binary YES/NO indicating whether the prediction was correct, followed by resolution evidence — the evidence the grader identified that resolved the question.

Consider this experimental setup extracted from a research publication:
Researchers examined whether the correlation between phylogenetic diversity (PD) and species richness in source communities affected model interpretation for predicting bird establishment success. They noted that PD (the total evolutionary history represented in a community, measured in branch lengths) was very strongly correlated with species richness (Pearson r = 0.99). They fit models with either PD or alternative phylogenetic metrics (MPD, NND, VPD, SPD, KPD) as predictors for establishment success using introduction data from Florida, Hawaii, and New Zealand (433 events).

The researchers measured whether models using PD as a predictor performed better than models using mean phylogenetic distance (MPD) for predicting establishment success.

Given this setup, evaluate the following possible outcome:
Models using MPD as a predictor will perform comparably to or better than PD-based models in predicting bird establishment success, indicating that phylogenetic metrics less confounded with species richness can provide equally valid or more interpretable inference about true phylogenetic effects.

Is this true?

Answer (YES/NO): YES